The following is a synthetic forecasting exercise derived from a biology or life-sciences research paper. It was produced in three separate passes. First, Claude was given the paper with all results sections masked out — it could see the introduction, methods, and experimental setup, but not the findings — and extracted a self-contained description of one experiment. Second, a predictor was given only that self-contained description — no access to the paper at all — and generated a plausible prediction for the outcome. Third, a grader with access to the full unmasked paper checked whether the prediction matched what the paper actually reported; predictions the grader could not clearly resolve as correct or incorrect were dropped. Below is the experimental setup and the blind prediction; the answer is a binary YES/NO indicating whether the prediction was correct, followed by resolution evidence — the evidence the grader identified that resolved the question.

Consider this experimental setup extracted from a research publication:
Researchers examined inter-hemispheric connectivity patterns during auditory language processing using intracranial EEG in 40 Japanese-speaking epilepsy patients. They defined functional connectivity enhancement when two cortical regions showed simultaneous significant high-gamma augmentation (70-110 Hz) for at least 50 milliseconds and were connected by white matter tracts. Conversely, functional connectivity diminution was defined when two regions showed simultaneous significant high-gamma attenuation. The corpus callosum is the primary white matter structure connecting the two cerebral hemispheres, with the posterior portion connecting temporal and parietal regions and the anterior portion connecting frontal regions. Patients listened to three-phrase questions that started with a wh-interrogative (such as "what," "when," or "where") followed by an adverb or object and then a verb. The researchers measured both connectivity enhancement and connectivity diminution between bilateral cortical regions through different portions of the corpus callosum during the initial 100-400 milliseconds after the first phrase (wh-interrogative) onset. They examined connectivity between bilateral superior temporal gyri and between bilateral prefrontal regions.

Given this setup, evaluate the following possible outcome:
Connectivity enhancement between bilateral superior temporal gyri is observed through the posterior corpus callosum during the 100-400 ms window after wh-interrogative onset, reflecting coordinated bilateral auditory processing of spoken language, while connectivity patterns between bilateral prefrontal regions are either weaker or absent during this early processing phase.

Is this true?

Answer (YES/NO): NO